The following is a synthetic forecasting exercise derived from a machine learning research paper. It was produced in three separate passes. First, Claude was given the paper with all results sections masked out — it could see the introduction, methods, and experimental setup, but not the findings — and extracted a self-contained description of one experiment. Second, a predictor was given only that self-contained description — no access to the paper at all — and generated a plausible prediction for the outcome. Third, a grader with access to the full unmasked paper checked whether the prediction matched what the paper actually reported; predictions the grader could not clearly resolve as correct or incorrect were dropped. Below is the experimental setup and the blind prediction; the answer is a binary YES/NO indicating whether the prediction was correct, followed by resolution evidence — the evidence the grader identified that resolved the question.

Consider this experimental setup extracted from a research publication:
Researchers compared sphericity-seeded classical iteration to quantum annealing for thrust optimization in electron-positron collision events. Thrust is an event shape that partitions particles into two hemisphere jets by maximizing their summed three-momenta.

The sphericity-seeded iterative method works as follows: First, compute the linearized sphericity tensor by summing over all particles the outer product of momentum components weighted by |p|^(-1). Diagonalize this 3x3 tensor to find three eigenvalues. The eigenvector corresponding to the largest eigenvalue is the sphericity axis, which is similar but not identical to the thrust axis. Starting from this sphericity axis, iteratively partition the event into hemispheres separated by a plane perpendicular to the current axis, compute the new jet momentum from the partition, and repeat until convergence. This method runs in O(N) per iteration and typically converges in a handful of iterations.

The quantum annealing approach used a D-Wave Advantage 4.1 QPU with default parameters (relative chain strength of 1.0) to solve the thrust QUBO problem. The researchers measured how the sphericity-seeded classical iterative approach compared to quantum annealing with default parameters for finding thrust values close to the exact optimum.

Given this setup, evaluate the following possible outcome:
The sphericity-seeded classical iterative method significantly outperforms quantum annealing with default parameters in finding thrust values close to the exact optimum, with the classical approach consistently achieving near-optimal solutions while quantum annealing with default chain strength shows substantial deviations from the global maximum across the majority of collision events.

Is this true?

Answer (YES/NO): YES